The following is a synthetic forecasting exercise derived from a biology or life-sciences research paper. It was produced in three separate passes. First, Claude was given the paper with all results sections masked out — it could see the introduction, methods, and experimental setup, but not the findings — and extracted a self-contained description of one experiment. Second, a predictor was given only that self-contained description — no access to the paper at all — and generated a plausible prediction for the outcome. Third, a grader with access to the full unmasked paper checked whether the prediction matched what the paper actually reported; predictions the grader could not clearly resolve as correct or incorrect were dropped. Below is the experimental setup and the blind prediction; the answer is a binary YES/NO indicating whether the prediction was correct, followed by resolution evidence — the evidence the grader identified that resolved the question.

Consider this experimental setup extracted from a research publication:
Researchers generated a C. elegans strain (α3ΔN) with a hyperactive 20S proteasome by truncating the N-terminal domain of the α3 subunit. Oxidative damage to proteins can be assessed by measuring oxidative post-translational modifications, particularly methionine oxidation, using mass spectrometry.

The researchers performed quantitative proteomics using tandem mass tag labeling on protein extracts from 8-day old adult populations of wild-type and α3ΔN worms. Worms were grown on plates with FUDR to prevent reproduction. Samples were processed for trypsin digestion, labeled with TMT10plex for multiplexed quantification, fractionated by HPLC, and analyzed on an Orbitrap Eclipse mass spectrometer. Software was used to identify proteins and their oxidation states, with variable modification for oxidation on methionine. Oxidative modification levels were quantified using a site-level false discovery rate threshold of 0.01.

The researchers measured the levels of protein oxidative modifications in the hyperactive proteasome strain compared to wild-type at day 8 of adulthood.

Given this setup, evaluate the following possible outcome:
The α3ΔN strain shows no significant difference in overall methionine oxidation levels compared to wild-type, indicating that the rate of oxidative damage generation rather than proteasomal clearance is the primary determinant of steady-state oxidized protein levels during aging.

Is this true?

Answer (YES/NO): NO